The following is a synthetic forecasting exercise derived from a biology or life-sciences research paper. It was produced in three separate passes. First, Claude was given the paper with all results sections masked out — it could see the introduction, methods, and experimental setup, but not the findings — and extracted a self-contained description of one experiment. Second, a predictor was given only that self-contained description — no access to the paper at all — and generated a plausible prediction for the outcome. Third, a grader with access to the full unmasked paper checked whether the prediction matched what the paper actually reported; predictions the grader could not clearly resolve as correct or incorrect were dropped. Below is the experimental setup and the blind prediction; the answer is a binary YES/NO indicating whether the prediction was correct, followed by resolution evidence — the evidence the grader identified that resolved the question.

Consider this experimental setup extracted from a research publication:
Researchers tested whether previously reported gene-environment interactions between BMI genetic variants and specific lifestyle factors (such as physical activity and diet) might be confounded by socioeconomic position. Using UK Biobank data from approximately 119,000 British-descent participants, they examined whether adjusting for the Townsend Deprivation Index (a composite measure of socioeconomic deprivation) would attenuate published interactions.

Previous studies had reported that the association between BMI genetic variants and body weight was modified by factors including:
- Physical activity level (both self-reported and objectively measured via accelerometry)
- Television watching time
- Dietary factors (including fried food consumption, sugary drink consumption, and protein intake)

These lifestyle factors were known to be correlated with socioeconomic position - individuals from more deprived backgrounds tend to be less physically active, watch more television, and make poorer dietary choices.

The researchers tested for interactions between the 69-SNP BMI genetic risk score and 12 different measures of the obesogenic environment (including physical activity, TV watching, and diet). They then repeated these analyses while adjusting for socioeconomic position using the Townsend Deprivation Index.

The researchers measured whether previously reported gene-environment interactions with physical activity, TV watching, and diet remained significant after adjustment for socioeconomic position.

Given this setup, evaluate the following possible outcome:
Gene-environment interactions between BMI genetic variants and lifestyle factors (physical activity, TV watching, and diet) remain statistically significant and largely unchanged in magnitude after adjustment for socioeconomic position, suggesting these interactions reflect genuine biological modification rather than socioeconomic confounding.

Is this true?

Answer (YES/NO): NO